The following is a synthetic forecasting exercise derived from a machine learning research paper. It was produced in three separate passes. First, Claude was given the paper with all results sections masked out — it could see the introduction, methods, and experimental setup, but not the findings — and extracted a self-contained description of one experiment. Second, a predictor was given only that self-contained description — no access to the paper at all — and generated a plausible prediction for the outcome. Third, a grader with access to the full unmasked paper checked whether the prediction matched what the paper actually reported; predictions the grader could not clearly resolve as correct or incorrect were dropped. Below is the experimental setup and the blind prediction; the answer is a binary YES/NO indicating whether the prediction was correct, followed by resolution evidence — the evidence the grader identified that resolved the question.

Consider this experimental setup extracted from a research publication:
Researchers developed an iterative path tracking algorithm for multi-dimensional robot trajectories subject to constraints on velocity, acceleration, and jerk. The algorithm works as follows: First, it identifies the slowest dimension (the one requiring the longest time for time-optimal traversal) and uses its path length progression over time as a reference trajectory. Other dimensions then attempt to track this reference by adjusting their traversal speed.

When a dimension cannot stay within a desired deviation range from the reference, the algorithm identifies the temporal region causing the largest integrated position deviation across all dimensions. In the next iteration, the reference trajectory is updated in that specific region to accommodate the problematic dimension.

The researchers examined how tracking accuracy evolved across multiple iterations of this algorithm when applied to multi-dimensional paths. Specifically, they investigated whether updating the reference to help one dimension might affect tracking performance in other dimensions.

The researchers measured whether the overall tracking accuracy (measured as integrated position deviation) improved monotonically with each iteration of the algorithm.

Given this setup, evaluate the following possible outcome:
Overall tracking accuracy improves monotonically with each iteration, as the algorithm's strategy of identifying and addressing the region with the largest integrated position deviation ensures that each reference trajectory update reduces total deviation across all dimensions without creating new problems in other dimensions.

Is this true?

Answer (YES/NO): NO